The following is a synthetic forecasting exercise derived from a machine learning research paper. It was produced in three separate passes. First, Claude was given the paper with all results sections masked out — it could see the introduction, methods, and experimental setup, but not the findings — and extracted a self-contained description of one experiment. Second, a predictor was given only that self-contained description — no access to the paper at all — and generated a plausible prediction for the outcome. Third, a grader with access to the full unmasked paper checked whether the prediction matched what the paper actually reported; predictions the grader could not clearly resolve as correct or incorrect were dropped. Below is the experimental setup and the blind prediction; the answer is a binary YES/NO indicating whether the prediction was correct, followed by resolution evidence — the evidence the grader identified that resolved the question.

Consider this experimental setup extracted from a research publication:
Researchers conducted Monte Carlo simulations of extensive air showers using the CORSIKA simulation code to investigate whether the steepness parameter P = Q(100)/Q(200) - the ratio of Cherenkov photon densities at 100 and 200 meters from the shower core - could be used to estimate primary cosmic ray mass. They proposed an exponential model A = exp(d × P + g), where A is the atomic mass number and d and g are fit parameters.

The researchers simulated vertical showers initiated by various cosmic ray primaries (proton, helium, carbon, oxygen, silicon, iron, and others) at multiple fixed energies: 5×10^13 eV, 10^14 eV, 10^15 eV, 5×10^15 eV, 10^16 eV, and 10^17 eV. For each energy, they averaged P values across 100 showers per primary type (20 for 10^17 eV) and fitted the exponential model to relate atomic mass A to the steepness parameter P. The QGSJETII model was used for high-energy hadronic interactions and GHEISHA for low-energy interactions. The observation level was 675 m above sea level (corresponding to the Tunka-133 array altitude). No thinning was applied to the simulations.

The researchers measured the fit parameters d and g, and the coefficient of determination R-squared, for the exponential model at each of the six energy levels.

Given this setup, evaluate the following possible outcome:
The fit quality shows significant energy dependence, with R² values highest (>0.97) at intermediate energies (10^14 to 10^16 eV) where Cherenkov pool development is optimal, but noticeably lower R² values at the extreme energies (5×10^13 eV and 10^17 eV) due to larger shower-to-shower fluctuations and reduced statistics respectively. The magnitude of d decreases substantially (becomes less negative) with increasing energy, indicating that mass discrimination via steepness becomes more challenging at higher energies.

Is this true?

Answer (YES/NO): NO